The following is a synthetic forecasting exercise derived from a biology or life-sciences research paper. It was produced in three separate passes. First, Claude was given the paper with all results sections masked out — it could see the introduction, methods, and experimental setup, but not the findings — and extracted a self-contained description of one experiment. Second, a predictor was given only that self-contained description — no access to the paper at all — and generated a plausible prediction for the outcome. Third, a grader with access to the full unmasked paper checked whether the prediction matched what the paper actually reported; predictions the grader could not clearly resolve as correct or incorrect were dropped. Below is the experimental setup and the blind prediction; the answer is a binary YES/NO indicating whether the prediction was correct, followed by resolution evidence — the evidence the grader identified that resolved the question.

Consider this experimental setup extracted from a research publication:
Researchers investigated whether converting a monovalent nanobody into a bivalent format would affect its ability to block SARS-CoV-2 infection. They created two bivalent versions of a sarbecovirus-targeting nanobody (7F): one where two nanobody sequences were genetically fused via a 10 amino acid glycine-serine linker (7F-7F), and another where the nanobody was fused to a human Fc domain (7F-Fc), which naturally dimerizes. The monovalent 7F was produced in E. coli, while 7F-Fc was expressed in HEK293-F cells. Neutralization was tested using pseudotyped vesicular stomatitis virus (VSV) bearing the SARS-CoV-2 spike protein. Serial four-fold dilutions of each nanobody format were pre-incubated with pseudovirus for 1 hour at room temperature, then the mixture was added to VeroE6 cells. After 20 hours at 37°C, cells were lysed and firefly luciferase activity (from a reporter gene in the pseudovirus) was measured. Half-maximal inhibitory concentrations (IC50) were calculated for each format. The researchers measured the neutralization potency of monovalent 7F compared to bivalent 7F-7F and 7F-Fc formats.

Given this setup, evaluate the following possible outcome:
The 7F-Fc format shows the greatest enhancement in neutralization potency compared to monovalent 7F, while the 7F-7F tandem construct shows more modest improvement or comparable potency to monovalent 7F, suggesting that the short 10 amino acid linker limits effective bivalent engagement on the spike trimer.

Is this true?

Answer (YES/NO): NO